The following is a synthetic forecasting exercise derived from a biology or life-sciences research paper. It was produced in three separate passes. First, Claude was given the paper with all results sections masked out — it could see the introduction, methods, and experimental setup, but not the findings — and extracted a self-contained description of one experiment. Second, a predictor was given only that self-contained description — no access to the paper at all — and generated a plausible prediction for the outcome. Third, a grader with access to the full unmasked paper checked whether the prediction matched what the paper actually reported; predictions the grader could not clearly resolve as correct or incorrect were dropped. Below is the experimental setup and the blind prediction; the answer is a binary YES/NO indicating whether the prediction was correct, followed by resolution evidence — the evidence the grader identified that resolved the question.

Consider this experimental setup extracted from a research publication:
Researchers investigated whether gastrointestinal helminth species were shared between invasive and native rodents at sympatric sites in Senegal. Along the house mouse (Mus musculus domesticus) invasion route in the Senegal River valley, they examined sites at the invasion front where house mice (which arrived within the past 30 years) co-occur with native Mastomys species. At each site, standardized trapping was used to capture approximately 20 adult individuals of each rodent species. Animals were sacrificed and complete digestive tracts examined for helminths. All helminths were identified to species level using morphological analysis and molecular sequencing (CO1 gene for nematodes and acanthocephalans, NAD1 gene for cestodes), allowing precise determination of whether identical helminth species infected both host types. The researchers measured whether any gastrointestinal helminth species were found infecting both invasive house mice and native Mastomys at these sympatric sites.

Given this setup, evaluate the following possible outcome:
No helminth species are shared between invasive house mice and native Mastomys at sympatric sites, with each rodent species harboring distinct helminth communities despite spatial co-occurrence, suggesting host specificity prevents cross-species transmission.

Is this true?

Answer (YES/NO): NO